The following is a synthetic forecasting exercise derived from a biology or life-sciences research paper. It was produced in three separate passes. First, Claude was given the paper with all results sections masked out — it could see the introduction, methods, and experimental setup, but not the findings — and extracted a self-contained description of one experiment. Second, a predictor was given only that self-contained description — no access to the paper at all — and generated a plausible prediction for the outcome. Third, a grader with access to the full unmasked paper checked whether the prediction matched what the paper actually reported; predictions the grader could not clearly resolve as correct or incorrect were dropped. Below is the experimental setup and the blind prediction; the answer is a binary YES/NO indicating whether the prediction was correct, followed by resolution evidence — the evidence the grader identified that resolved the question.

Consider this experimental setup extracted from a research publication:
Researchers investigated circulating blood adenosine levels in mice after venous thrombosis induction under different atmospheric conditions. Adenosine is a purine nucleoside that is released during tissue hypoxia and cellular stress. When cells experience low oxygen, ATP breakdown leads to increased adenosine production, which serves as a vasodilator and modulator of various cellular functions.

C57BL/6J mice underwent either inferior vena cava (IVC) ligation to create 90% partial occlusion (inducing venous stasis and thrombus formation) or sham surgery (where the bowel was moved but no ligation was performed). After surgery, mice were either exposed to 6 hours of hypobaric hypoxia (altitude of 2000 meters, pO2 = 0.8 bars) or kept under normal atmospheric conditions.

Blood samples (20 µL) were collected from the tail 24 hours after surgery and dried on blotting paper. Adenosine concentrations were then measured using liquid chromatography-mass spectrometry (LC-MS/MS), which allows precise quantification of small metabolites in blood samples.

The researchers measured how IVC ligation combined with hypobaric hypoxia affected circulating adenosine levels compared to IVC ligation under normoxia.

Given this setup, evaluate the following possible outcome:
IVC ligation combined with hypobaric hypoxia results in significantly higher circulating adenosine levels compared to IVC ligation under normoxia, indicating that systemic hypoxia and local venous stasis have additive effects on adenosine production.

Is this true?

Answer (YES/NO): NO